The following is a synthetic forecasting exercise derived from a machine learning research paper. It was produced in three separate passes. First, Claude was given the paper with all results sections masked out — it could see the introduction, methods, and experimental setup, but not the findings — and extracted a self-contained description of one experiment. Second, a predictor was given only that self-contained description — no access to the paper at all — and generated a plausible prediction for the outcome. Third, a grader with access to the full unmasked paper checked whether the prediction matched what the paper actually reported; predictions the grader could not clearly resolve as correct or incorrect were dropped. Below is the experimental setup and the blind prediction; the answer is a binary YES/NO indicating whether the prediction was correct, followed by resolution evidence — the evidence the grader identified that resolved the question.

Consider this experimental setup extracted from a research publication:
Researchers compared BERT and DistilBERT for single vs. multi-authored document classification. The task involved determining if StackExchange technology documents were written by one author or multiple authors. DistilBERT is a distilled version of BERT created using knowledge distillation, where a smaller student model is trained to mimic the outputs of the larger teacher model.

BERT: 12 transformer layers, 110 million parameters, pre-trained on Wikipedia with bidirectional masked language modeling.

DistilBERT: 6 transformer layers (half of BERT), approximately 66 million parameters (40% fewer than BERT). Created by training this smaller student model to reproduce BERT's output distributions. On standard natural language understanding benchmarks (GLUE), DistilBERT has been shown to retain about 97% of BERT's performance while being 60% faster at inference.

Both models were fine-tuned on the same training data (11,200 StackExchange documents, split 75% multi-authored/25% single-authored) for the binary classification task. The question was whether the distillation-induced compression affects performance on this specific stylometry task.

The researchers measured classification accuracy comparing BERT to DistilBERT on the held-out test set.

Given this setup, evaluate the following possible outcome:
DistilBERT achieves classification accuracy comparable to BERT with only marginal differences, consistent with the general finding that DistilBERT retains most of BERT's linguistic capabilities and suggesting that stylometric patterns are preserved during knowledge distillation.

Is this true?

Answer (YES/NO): NO